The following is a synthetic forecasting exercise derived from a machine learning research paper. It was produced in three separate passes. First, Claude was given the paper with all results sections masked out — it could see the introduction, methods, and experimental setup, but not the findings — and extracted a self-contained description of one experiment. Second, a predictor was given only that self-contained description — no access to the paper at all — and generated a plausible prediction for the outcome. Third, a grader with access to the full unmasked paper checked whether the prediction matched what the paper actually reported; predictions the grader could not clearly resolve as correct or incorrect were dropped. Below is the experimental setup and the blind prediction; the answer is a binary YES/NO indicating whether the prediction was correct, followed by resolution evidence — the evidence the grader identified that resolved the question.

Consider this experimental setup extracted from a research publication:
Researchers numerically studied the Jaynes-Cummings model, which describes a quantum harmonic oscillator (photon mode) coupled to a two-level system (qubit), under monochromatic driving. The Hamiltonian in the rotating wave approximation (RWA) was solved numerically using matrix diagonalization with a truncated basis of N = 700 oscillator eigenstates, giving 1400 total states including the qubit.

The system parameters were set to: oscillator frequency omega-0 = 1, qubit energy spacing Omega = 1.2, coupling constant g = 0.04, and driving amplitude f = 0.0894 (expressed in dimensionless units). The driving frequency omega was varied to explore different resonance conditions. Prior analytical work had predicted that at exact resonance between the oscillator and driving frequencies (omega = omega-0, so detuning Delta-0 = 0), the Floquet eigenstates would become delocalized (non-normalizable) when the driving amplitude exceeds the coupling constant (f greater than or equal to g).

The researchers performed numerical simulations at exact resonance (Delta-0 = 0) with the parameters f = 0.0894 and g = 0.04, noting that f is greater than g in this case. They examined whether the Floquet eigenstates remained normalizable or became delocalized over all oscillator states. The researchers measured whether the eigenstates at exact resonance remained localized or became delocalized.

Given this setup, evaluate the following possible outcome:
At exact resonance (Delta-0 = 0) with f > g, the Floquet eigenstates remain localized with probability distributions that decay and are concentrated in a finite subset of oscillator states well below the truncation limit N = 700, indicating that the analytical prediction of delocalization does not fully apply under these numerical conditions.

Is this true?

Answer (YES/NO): NO